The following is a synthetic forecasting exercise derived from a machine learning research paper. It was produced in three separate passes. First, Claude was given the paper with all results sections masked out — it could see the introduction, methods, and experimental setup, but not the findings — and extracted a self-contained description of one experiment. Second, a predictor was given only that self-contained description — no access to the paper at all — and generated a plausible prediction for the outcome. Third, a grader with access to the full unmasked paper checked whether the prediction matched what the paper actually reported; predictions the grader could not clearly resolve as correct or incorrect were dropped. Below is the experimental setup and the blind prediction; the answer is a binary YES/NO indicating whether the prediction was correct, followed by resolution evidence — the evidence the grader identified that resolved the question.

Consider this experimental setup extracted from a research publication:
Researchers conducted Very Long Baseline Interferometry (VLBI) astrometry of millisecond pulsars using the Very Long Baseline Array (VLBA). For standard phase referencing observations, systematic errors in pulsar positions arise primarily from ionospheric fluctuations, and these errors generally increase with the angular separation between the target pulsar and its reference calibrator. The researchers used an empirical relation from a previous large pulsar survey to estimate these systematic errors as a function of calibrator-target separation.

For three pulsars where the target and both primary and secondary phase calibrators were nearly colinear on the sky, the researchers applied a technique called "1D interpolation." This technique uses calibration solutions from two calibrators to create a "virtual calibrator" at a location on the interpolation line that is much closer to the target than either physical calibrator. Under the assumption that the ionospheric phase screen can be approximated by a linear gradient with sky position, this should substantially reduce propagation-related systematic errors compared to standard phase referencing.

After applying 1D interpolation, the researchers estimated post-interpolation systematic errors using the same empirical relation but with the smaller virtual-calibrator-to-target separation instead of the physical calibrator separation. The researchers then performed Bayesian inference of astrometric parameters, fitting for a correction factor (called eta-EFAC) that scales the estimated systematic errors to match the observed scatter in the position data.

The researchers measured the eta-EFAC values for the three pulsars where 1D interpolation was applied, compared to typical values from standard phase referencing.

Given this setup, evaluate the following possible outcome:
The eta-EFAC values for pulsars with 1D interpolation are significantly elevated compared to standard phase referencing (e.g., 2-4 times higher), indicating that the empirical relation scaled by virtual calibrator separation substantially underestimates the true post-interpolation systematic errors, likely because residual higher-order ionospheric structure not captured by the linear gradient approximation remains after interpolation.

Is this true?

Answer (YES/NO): YES